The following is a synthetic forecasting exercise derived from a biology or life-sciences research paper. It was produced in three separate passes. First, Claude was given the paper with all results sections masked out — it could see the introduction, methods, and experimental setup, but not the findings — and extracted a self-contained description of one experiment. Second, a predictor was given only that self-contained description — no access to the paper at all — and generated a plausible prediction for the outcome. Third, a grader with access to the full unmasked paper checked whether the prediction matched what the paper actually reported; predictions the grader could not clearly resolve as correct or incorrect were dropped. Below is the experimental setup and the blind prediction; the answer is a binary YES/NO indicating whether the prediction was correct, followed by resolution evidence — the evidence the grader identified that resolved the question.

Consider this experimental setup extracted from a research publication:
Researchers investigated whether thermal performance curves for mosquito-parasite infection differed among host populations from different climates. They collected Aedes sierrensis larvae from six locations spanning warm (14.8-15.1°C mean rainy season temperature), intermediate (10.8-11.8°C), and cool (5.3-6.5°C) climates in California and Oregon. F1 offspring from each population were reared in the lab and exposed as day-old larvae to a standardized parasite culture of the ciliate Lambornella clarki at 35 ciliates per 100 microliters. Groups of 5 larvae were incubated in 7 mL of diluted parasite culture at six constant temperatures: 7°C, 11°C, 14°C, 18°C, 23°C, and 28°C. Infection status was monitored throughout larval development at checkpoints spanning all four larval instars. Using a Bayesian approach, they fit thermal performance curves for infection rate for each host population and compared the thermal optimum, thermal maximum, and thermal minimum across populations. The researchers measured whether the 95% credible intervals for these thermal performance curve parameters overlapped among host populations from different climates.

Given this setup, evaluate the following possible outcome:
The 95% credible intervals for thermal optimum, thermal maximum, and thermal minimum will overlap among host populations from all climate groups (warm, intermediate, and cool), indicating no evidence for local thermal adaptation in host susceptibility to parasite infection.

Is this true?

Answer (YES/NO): YES